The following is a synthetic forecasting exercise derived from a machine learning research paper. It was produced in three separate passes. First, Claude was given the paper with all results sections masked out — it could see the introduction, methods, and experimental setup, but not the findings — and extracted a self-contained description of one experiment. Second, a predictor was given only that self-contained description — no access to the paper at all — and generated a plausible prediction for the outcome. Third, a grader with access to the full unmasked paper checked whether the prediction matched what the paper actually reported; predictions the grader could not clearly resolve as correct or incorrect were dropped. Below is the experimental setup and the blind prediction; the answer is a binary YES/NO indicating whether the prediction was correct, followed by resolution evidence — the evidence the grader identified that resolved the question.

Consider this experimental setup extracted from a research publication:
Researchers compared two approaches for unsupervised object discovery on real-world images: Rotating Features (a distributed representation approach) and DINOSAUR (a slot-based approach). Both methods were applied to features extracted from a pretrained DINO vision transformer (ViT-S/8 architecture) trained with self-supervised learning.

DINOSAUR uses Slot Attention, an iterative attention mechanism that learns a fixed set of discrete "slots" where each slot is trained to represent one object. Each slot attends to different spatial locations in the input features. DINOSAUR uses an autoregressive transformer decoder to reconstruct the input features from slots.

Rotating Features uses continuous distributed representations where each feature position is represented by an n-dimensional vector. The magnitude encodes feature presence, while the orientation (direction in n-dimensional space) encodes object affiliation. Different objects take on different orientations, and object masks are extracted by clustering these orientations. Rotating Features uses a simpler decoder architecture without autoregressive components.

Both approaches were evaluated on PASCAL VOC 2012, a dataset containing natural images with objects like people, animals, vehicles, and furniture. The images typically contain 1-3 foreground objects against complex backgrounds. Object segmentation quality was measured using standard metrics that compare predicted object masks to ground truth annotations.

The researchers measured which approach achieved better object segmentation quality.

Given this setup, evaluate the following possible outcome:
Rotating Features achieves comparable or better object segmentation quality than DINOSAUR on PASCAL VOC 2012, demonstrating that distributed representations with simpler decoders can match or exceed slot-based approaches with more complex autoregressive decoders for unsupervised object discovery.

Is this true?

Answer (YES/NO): NO